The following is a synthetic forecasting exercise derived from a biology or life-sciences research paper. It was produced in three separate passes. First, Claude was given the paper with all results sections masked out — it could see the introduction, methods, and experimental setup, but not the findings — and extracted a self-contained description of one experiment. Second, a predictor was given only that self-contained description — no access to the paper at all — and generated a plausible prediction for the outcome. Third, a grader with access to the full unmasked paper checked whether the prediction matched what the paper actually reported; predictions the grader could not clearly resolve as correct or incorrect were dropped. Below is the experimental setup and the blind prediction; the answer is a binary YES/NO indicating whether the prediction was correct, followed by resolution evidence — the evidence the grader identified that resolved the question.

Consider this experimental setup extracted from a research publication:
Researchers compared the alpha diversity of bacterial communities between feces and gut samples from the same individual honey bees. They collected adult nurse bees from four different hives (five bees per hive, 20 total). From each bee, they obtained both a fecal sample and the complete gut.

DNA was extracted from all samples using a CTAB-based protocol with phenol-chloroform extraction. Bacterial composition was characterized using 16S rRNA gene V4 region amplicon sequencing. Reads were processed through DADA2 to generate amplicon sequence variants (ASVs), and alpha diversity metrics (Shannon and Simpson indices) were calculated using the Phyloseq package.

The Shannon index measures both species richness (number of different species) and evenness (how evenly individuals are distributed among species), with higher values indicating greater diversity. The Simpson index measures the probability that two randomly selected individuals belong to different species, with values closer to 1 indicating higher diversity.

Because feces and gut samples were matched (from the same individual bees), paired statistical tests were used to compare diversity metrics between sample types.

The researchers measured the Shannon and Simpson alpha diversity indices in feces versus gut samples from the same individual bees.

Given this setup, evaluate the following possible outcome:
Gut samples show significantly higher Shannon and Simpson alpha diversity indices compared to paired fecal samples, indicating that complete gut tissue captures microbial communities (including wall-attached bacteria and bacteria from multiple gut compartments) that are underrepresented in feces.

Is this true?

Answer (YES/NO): YES